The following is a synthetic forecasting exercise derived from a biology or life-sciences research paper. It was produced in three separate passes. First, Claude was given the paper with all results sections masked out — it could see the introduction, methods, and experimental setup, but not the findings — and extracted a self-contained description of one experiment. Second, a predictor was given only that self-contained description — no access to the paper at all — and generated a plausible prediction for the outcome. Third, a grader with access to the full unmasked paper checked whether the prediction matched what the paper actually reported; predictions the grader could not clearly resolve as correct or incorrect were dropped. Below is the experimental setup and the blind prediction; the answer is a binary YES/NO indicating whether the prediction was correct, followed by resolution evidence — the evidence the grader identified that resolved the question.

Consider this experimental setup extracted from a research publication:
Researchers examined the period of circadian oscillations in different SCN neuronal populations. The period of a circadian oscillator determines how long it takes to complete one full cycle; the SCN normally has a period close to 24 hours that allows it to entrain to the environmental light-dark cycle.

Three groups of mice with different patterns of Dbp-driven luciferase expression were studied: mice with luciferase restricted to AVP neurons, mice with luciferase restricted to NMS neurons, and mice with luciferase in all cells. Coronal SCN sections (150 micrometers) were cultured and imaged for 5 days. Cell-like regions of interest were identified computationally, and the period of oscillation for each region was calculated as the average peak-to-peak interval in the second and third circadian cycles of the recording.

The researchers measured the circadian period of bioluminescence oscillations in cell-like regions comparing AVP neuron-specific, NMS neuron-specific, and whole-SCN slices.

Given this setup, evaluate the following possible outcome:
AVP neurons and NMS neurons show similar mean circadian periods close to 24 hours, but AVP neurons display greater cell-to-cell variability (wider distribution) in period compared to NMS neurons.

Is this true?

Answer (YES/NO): NO